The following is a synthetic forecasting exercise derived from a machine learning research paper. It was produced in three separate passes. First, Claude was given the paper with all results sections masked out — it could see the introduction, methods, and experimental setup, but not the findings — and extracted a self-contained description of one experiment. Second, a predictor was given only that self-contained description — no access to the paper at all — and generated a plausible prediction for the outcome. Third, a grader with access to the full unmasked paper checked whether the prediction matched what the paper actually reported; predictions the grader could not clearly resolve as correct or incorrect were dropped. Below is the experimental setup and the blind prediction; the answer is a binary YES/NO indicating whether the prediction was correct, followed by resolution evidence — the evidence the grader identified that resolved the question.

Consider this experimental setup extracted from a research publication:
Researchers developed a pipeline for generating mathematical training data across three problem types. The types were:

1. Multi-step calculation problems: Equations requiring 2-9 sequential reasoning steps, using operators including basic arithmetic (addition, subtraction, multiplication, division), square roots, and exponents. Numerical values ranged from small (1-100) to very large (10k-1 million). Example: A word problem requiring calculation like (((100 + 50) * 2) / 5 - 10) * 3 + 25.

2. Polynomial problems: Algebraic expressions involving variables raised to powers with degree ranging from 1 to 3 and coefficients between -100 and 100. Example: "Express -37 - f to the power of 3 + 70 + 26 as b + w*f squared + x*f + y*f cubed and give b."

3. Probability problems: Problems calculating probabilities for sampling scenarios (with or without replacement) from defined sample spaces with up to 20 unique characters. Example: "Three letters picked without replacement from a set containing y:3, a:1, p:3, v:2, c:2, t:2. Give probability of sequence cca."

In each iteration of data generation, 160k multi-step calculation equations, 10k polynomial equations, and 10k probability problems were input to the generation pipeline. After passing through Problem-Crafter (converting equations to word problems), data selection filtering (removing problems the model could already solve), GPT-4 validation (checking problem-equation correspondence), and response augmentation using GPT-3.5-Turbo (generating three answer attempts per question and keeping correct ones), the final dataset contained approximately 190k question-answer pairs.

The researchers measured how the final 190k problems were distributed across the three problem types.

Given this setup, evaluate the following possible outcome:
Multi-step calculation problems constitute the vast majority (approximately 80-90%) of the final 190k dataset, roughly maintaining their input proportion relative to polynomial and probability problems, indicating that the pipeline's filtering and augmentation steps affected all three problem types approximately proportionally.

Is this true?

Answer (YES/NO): NO